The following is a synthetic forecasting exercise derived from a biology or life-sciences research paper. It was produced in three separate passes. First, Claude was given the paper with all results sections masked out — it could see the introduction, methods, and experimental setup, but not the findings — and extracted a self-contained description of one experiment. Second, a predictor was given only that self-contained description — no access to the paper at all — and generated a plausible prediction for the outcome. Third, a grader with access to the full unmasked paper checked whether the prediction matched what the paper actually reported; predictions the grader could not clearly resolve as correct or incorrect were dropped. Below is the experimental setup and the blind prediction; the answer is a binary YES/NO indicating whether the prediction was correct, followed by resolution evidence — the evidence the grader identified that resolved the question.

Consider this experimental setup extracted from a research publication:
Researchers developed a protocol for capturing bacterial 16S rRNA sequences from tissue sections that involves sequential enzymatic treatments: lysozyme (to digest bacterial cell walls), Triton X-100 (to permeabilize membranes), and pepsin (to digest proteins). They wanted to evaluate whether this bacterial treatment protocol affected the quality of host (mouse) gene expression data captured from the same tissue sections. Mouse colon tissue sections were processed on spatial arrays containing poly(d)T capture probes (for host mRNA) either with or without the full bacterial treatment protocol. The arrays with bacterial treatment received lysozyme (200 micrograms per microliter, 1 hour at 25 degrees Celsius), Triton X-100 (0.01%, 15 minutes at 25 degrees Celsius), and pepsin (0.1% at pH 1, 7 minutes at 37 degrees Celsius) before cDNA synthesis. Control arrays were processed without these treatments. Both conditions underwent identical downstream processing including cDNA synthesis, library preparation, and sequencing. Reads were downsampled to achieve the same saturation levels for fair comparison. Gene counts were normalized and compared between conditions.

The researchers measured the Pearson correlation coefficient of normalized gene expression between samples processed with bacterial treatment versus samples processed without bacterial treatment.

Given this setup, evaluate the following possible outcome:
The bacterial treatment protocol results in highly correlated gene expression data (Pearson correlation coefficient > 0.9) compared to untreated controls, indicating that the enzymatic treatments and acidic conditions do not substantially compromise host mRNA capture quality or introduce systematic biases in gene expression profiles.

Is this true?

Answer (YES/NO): YES